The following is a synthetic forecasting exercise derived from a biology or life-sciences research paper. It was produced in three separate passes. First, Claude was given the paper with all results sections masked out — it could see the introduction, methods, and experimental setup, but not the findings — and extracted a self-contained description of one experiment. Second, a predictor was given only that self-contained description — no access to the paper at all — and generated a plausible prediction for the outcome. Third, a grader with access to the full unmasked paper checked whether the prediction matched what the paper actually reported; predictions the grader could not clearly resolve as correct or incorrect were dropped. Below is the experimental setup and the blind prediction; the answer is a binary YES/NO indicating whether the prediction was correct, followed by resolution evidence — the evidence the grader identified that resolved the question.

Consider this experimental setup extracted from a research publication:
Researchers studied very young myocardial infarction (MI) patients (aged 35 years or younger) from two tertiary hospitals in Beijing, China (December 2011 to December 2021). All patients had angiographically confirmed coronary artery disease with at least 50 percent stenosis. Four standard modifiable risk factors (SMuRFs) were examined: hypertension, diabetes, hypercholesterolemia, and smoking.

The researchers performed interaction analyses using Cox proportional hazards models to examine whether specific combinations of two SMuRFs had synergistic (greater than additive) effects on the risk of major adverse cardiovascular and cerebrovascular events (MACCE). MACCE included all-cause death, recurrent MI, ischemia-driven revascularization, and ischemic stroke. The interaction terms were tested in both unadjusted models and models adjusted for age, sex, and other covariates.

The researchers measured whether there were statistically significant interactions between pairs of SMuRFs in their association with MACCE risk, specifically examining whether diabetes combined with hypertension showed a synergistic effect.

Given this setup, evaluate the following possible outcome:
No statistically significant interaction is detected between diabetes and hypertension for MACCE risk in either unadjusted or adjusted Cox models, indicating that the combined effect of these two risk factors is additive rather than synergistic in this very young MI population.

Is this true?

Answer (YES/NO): YES